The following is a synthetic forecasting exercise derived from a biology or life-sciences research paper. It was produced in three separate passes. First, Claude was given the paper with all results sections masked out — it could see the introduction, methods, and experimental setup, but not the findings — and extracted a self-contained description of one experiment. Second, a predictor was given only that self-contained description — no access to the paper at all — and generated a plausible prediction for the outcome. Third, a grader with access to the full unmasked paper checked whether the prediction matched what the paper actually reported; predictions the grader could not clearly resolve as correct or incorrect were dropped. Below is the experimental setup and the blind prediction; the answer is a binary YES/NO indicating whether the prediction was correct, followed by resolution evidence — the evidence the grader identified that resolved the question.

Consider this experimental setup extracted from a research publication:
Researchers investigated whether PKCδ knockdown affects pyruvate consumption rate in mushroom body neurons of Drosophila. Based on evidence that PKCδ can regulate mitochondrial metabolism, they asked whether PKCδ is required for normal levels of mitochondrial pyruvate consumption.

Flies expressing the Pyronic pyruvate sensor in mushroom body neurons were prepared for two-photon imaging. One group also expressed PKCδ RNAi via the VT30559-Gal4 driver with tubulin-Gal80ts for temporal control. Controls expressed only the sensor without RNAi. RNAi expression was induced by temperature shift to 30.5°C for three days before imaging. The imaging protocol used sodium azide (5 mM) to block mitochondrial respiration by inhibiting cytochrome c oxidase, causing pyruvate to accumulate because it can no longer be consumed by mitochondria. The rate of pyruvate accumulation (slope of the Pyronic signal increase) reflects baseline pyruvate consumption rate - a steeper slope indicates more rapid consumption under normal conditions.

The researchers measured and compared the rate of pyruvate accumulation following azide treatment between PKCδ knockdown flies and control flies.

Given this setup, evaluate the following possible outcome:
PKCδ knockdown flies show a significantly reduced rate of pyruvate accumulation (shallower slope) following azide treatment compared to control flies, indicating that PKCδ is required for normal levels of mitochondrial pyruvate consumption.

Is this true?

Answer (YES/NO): YES